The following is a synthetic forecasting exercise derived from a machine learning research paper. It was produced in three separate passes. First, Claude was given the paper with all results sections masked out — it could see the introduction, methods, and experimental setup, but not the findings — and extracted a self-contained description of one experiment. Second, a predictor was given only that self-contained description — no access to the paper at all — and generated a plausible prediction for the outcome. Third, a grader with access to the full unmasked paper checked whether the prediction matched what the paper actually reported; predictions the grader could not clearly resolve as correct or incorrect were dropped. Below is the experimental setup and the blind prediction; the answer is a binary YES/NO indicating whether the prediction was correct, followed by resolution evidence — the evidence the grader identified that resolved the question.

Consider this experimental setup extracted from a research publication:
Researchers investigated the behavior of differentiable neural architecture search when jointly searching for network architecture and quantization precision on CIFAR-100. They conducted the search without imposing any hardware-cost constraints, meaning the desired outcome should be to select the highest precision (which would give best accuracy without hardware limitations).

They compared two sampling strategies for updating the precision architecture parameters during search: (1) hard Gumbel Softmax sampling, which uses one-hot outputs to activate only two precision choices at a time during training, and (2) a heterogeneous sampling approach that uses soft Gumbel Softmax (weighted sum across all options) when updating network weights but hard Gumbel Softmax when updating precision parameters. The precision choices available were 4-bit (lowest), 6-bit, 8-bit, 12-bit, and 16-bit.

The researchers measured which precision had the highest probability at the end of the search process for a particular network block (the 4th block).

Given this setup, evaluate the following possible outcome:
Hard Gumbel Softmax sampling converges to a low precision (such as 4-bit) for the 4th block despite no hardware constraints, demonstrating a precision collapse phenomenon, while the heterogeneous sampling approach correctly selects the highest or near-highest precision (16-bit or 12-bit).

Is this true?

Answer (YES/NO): YES